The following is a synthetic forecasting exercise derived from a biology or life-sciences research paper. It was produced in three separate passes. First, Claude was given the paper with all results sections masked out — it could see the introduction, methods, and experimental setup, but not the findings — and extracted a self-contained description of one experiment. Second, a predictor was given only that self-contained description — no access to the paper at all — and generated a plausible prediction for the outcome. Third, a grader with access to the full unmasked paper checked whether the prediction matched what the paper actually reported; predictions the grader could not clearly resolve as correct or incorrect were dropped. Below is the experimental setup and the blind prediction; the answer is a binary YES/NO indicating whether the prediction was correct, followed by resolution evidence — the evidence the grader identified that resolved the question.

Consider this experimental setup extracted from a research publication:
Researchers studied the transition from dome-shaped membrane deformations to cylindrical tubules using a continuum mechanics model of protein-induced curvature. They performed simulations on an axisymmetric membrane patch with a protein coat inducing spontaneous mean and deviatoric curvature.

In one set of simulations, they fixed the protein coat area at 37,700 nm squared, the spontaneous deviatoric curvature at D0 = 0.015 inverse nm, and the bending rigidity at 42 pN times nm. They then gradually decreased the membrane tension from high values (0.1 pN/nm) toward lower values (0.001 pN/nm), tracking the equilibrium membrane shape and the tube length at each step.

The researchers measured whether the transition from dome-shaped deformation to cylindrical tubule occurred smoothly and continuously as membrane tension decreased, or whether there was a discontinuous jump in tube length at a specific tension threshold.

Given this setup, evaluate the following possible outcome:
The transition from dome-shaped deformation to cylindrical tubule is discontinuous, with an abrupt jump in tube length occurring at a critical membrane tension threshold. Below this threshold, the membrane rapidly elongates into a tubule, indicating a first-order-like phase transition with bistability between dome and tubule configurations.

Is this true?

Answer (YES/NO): YES